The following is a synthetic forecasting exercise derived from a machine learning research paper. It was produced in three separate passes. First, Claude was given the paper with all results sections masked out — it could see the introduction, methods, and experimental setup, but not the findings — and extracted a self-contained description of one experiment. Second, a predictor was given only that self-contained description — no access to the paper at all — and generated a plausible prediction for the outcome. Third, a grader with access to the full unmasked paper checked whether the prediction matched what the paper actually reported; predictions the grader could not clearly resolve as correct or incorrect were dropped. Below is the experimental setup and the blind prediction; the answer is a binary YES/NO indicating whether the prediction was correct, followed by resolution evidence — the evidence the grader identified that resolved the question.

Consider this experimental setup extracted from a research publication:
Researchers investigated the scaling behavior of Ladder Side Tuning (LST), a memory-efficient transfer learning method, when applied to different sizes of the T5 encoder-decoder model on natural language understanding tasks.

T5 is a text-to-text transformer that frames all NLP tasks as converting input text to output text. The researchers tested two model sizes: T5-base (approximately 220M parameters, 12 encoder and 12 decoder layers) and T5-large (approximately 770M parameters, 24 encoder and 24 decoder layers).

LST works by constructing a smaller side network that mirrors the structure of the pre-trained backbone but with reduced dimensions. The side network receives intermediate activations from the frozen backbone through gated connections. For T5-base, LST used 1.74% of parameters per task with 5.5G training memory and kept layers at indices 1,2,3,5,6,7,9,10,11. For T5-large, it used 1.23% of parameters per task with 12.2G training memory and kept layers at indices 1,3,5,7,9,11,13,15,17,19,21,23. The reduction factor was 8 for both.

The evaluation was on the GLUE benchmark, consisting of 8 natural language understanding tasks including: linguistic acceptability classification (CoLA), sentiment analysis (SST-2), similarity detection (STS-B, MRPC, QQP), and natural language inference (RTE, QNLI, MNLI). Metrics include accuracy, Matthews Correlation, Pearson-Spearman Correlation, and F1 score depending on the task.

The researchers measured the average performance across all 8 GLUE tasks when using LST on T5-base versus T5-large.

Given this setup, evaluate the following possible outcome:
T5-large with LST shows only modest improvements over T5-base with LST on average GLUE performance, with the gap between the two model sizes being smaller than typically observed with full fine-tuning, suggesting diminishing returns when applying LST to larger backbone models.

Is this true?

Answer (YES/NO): NO